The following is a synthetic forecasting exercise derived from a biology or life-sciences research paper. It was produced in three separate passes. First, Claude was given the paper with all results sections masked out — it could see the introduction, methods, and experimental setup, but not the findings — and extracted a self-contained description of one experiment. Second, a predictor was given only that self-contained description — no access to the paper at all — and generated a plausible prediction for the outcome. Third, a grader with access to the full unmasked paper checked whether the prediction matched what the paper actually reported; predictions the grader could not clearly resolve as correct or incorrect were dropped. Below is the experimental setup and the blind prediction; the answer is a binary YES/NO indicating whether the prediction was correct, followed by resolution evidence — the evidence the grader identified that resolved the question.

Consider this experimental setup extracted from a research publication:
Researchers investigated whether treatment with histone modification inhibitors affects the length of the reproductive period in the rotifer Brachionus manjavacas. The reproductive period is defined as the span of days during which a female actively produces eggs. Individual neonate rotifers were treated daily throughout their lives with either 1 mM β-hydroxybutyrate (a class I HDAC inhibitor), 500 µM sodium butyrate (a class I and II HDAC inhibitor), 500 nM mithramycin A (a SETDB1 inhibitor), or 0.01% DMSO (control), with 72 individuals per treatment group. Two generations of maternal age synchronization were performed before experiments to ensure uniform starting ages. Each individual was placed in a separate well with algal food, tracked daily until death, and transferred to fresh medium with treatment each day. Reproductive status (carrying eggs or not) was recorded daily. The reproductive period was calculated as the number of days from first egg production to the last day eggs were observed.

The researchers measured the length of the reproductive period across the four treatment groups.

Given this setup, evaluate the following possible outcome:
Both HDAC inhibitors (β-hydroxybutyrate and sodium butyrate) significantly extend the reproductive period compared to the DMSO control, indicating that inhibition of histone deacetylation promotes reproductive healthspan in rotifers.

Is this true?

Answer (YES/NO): NO